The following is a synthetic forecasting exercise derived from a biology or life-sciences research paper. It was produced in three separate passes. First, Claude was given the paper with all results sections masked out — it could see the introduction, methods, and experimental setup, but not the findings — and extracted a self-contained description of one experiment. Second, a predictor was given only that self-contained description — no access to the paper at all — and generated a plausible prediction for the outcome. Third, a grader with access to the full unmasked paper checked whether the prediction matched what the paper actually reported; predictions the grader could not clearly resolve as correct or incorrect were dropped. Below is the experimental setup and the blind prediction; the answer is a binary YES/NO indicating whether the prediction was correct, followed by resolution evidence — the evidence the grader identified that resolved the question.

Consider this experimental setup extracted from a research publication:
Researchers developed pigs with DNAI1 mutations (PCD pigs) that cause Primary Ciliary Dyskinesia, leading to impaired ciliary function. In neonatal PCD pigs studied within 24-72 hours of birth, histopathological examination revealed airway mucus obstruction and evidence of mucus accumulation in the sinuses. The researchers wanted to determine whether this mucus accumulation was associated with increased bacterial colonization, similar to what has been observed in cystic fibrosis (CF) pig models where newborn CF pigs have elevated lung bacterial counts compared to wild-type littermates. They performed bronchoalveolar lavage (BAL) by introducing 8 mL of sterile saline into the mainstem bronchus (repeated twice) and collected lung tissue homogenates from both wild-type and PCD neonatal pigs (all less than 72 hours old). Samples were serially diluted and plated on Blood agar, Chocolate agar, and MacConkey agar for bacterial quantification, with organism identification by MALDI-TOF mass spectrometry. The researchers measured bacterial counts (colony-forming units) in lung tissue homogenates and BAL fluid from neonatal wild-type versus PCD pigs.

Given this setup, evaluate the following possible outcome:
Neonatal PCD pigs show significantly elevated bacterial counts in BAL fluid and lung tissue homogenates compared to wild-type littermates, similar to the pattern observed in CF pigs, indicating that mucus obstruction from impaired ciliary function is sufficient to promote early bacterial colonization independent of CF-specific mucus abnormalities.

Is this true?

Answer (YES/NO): NO